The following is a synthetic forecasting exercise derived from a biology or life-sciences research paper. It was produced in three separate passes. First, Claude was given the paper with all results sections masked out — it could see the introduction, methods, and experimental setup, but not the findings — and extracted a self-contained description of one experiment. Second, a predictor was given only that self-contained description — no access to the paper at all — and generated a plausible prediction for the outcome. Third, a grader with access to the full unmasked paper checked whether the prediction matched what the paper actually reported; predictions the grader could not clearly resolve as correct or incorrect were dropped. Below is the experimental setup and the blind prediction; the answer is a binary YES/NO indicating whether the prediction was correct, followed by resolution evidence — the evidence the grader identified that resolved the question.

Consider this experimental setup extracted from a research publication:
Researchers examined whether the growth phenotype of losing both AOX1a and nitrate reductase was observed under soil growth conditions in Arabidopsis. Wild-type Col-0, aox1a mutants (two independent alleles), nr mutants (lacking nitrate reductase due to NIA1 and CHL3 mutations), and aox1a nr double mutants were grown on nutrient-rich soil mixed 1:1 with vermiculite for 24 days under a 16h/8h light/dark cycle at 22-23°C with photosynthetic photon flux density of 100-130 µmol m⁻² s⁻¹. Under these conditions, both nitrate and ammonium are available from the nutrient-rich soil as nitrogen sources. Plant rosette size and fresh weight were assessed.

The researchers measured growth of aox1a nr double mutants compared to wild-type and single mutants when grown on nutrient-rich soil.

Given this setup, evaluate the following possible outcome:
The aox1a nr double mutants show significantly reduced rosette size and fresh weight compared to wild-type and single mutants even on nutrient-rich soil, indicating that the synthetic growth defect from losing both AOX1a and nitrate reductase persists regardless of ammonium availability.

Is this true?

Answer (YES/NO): YES